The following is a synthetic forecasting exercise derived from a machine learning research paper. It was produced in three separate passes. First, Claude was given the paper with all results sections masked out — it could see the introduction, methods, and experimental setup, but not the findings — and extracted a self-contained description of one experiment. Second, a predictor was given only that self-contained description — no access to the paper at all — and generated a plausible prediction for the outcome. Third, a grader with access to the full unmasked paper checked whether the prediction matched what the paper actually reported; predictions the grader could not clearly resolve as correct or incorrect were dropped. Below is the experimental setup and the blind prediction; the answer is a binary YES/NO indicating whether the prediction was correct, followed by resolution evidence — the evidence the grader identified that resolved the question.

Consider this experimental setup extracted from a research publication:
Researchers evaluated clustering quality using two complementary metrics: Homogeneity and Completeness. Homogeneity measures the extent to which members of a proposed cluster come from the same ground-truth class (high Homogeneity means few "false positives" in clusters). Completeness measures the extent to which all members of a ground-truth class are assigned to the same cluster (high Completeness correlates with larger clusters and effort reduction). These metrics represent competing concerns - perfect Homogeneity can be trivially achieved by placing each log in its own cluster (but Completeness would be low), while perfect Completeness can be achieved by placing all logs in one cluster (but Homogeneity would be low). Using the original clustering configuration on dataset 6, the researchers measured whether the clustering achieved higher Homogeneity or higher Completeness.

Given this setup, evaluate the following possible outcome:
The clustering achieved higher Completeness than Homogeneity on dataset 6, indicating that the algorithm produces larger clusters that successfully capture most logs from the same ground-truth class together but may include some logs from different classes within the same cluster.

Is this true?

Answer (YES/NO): YES